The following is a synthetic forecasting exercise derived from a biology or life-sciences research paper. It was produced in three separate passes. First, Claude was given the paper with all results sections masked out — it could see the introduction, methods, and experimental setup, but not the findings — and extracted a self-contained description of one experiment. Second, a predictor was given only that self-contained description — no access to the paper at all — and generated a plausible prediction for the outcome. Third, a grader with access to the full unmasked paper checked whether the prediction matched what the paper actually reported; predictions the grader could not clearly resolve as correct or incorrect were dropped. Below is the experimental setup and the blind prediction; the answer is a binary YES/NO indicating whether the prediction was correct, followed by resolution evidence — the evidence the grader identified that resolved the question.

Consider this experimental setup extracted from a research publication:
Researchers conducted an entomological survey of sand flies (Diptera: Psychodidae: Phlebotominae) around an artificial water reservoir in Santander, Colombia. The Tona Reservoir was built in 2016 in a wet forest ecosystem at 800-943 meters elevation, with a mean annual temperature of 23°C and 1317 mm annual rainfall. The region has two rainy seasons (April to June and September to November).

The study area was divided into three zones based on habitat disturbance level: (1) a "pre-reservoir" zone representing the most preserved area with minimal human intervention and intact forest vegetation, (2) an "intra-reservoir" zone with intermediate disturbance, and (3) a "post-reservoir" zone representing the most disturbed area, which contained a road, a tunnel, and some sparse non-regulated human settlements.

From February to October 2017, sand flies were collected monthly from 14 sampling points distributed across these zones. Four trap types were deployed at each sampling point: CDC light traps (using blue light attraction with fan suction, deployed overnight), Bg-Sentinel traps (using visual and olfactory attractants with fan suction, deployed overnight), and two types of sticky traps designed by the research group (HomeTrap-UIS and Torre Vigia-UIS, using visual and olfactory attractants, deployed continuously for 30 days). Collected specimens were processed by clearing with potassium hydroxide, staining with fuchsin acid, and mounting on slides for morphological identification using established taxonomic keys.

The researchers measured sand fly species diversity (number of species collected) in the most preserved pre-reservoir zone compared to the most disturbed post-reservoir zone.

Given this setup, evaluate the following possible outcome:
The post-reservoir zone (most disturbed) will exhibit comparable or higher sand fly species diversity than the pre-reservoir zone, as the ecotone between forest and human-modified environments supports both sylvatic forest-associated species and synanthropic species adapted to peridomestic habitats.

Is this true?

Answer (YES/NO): YES